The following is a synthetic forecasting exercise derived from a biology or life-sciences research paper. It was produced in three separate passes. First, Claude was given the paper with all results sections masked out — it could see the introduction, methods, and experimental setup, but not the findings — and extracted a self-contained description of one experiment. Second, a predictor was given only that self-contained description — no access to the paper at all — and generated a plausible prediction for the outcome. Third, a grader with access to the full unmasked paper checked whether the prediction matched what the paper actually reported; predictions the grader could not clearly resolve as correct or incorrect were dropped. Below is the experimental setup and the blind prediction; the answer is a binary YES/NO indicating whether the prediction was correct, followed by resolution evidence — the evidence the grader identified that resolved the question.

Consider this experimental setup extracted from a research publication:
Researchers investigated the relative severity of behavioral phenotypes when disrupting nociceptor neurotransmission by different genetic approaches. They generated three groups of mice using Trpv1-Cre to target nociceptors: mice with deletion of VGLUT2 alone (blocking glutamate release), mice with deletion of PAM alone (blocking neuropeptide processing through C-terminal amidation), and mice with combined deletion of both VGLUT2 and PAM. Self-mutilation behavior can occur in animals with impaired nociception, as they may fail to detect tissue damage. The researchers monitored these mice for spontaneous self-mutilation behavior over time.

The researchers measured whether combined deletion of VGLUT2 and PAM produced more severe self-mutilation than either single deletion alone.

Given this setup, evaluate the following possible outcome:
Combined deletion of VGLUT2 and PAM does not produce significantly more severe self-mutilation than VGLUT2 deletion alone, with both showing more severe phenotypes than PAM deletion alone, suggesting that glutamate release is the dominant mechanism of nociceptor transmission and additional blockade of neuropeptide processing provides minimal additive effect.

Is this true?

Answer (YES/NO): NO